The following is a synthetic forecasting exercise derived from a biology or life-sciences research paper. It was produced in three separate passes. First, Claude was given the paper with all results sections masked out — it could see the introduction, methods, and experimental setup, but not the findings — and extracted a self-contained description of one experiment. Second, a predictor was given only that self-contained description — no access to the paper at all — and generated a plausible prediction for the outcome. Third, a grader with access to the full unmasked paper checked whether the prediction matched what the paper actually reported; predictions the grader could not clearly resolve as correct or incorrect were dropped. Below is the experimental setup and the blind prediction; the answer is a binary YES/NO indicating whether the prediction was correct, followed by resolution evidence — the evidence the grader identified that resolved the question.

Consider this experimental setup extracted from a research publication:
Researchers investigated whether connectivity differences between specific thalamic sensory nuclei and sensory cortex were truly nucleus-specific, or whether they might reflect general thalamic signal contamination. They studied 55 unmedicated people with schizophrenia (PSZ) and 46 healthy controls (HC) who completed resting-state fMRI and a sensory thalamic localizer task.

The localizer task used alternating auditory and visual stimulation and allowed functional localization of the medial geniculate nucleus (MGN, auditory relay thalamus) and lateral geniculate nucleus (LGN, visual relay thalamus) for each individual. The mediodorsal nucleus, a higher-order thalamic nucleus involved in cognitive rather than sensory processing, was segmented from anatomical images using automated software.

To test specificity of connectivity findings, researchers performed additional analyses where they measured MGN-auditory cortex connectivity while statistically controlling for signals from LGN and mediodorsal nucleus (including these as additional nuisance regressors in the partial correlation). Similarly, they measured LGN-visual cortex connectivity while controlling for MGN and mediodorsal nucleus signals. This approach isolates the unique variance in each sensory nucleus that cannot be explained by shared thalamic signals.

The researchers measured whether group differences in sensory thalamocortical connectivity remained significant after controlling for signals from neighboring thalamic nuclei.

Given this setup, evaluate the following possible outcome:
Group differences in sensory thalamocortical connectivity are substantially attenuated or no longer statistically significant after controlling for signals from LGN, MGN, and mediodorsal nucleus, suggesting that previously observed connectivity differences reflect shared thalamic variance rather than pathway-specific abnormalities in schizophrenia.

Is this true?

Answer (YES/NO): NO